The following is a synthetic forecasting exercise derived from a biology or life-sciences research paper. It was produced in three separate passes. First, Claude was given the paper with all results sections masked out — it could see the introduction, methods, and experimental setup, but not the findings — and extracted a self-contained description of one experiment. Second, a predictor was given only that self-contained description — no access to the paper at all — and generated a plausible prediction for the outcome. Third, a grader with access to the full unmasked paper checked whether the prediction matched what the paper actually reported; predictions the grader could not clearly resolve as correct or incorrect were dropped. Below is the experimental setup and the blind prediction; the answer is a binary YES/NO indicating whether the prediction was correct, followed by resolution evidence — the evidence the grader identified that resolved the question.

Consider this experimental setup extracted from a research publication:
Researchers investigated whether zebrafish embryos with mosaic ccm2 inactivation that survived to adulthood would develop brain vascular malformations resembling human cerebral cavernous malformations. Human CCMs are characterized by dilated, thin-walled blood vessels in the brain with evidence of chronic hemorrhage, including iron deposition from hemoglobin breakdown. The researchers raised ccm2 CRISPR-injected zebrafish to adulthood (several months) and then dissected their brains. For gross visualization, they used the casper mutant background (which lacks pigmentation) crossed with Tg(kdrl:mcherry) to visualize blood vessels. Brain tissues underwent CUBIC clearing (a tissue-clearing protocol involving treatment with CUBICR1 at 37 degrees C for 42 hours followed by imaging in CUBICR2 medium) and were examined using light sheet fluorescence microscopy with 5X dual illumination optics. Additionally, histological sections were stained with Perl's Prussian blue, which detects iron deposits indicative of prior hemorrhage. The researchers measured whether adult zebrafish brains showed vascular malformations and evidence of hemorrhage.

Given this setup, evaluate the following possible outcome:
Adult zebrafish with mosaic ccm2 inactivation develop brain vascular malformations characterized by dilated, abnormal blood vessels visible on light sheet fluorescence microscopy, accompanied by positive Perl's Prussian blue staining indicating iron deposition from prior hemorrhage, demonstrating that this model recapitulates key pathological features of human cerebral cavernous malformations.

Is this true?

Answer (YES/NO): YES